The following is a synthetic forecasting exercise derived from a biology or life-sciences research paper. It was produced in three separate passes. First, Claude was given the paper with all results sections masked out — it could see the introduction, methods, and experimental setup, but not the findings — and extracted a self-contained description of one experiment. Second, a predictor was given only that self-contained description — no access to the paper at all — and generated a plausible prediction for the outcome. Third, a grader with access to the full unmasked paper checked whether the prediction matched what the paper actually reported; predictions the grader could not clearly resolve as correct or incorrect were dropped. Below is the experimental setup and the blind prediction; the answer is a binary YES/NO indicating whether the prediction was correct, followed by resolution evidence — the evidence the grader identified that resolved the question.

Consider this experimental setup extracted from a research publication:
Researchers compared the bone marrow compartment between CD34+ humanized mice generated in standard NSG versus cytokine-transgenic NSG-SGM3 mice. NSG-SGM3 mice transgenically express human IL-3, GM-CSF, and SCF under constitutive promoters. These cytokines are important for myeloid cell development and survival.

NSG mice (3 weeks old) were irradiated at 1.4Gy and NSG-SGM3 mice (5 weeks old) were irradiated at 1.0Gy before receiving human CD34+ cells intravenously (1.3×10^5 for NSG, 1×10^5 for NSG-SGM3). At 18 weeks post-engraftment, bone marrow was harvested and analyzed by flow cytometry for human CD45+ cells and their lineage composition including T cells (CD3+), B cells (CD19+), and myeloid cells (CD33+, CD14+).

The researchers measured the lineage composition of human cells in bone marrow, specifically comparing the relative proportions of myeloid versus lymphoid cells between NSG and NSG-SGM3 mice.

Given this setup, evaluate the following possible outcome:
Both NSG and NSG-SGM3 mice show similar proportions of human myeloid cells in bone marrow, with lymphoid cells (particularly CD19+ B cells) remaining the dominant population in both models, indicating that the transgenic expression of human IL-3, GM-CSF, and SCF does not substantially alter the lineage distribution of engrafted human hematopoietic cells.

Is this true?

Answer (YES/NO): NO